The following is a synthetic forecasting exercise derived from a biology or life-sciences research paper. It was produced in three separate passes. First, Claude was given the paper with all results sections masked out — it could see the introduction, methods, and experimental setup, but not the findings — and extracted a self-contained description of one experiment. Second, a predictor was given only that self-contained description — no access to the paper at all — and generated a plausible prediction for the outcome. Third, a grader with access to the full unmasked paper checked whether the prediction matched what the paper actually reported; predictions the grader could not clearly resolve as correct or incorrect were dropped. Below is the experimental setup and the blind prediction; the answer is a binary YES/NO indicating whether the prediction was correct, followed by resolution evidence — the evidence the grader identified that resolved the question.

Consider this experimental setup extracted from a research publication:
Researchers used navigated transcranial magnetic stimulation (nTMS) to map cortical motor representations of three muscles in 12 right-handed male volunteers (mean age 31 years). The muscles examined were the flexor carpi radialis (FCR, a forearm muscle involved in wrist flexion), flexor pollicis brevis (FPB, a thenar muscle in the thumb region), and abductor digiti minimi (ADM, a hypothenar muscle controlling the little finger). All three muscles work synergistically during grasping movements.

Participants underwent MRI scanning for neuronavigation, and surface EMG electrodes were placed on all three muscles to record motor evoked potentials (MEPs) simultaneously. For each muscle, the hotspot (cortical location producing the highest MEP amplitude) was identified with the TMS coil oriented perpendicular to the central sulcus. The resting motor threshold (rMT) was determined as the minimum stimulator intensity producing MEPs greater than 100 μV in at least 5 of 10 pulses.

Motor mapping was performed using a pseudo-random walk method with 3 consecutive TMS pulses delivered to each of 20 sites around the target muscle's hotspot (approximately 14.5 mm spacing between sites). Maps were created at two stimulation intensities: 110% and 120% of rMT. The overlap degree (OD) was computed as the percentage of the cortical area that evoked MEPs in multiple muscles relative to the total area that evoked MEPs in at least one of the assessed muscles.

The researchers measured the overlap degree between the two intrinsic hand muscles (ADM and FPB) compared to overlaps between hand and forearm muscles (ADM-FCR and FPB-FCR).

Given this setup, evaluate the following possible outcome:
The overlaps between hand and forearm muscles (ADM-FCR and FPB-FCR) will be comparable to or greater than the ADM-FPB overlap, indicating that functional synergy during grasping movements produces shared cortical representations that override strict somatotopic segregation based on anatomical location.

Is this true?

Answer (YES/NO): YES